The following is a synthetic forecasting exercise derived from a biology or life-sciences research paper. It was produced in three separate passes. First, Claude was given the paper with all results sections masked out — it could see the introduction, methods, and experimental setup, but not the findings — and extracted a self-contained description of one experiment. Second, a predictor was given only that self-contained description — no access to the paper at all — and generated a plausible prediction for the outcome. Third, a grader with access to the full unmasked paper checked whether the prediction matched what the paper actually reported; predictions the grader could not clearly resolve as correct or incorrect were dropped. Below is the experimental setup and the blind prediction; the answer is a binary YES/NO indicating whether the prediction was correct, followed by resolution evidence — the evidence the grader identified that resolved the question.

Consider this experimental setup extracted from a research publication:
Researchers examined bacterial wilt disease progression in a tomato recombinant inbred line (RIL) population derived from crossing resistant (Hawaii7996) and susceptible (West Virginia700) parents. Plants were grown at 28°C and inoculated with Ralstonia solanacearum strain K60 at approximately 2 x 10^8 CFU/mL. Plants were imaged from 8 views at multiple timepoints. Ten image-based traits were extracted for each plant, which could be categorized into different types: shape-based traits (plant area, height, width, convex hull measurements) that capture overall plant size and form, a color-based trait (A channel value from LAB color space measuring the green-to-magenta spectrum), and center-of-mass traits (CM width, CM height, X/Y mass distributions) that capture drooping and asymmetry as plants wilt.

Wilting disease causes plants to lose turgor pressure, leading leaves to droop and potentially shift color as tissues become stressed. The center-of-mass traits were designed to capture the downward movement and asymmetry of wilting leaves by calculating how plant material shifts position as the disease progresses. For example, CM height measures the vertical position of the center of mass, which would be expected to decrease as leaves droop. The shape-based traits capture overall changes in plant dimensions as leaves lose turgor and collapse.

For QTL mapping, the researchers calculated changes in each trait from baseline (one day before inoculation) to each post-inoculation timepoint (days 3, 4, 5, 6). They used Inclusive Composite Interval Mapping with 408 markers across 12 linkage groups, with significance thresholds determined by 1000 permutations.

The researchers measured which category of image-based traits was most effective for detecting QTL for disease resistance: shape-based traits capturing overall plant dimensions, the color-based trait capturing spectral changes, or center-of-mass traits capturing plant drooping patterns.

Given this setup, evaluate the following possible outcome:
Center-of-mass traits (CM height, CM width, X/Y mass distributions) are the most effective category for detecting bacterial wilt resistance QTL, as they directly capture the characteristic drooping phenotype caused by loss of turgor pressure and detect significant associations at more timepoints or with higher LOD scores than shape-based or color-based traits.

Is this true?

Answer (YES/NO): NO